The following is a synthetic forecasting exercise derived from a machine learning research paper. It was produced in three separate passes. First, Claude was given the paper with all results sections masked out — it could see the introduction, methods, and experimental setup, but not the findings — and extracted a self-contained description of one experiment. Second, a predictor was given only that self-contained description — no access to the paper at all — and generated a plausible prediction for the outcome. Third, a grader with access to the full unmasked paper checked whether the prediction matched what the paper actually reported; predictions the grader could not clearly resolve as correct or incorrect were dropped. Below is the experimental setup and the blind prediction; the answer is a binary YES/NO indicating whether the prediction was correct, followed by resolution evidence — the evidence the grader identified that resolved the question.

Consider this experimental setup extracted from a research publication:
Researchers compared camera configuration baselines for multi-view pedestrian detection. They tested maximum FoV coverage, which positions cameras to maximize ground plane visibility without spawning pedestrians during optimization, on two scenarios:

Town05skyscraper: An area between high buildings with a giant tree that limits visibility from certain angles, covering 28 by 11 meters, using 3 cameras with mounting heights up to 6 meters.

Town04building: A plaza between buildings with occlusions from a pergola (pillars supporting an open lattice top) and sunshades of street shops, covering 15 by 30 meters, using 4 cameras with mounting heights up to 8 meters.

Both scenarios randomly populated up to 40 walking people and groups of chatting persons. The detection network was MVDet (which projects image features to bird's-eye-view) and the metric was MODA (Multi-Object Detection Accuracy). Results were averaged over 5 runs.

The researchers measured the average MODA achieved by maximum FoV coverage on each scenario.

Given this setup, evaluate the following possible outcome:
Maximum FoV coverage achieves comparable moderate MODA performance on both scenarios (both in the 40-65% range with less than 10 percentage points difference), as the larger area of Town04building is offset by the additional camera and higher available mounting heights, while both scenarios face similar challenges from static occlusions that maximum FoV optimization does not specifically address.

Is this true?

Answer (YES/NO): NO